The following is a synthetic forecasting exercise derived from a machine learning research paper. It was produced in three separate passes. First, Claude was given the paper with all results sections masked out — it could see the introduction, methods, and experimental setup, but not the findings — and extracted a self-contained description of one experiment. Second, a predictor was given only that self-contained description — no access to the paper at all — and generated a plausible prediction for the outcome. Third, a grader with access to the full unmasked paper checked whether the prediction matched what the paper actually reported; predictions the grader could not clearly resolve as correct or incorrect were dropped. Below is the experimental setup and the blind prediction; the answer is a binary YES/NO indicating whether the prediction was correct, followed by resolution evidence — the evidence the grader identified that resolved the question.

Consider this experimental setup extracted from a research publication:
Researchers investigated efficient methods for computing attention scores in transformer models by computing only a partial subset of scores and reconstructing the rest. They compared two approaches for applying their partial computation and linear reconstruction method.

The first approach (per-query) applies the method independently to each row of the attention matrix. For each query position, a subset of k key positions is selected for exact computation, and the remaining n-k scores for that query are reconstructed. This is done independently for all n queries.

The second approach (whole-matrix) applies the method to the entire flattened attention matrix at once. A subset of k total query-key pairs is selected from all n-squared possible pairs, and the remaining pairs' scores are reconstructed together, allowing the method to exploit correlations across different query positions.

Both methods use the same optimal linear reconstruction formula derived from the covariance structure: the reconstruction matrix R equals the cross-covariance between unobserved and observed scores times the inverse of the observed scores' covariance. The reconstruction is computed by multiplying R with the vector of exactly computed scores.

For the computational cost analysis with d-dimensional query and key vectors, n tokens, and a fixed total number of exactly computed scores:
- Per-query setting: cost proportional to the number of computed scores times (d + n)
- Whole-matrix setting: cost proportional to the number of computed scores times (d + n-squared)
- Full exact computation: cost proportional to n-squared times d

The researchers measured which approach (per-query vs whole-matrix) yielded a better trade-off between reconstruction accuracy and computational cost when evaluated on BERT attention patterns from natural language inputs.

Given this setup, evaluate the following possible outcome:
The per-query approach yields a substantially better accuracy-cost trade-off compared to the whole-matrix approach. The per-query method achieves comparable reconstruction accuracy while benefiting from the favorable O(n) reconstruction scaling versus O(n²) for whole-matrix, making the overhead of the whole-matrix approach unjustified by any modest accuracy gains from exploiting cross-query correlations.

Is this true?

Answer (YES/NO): NO